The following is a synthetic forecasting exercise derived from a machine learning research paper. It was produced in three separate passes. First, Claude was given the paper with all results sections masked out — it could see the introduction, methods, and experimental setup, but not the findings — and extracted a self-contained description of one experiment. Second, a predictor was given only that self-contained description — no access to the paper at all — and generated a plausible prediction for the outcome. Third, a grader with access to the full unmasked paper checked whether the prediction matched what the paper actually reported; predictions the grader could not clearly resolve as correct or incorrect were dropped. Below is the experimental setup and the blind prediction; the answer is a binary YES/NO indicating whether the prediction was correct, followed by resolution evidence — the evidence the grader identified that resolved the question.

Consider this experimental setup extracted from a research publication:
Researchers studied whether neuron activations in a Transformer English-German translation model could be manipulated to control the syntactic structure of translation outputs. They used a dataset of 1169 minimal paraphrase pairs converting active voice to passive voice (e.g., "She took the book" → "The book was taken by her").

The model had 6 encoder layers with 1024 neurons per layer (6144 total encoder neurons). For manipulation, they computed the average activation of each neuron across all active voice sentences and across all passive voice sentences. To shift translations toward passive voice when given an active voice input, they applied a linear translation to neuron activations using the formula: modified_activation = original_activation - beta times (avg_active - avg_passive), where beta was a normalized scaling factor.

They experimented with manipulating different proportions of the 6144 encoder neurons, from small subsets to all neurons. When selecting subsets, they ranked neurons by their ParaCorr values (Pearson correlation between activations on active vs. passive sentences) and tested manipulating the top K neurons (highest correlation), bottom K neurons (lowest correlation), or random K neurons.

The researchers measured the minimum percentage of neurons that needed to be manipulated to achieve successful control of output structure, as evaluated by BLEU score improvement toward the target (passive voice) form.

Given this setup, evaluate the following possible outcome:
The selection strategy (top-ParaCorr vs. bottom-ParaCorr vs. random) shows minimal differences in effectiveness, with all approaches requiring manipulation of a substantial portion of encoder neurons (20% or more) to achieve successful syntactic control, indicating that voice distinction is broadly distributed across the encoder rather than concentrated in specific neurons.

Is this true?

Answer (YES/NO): NO